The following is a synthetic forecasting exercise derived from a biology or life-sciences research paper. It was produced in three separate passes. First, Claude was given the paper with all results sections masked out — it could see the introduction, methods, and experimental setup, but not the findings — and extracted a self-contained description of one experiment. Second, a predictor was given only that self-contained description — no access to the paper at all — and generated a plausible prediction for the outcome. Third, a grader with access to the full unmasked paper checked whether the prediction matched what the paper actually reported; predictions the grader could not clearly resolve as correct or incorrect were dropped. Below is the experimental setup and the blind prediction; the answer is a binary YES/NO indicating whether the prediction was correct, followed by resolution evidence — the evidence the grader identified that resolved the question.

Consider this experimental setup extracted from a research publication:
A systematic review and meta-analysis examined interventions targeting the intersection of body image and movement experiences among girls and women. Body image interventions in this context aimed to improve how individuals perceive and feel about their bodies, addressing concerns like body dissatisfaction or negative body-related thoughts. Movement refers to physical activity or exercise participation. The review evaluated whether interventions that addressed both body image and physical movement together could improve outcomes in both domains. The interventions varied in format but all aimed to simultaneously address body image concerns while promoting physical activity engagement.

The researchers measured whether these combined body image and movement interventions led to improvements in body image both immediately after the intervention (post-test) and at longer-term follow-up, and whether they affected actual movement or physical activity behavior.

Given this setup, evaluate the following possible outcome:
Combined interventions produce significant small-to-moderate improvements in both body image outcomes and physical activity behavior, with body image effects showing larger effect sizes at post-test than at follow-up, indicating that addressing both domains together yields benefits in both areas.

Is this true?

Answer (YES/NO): NO